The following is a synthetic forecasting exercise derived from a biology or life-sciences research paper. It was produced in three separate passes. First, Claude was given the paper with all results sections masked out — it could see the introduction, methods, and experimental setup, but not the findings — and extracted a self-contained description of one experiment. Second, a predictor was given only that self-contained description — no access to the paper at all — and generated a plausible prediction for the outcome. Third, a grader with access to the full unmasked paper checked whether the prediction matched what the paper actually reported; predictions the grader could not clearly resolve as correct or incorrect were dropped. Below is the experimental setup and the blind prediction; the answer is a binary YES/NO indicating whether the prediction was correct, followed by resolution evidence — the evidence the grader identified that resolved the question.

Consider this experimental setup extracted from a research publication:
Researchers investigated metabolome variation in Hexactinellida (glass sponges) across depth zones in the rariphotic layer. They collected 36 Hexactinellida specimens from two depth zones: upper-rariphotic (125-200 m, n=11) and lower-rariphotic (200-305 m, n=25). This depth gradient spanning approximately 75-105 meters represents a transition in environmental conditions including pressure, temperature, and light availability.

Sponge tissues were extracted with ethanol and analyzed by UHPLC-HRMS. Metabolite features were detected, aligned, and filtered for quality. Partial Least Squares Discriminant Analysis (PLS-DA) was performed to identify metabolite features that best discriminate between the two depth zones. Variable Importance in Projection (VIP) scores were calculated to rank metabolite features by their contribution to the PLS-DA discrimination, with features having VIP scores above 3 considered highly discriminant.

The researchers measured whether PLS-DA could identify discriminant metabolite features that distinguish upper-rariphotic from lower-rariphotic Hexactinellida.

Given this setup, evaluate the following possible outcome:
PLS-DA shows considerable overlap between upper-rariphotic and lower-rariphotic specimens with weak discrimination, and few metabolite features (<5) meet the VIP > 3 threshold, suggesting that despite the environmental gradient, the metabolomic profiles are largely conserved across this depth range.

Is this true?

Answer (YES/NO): NO